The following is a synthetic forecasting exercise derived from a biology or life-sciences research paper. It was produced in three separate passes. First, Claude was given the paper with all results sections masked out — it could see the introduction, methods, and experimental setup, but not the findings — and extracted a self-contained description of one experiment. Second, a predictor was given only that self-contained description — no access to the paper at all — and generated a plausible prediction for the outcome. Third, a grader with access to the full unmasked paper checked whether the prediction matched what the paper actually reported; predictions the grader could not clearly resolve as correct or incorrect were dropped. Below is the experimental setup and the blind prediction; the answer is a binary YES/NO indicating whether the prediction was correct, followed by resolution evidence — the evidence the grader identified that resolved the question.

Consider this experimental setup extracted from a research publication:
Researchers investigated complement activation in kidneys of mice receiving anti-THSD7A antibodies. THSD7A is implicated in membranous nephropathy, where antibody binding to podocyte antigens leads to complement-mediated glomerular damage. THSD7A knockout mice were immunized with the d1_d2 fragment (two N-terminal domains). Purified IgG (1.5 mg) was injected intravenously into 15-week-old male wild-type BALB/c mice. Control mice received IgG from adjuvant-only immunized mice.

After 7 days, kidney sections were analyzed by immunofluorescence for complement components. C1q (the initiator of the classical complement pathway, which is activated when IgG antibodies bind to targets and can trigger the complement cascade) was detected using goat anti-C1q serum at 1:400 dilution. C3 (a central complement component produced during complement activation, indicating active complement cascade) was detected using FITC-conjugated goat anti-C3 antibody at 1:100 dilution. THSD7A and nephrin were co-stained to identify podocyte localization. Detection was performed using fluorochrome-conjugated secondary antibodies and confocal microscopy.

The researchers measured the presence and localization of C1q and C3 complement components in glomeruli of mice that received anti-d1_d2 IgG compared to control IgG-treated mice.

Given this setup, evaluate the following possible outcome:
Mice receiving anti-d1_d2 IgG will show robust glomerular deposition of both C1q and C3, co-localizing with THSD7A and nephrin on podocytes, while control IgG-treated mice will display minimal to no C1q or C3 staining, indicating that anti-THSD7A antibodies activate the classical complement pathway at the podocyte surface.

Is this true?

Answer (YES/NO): NO